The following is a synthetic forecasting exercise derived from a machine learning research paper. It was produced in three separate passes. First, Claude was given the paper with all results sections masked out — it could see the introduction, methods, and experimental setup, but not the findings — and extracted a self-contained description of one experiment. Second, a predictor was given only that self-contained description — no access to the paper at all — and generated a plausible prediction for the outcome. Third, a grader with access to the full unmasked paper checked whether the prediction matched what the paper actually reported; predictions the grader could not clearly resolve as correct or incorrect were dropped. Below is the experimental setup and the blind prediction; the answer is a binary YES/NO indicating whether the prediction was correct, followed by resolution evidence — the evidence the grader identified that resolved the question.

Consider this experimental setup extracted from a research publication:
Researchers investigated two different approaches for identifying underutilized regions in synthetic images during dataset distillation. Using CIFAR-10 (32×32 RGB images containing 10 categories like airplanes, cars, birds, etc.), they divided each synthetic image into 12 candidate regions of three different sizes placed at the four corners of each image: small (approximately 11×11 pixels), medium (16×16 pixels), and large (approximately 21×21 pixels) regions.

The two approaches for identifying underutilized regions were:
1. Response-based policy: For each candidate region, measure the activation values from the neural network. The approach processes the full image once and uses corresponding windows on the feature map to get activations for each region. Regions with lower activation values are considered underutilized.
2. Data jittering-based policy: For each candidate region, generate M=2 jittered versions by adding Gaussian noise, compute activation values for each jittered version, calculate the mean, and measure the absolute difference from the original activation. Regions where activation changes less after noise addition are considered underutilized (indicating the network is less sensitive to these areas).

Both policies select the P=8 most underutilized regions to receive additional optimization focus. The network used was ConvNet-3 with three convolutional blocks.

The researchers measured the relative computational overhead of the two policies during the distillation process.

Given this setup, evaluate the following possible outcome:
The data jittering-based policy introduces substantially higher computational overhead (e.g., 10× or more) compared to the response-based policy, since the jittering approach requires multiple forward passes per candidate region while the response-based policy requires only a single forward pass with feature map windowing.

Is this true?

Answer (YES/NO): NO